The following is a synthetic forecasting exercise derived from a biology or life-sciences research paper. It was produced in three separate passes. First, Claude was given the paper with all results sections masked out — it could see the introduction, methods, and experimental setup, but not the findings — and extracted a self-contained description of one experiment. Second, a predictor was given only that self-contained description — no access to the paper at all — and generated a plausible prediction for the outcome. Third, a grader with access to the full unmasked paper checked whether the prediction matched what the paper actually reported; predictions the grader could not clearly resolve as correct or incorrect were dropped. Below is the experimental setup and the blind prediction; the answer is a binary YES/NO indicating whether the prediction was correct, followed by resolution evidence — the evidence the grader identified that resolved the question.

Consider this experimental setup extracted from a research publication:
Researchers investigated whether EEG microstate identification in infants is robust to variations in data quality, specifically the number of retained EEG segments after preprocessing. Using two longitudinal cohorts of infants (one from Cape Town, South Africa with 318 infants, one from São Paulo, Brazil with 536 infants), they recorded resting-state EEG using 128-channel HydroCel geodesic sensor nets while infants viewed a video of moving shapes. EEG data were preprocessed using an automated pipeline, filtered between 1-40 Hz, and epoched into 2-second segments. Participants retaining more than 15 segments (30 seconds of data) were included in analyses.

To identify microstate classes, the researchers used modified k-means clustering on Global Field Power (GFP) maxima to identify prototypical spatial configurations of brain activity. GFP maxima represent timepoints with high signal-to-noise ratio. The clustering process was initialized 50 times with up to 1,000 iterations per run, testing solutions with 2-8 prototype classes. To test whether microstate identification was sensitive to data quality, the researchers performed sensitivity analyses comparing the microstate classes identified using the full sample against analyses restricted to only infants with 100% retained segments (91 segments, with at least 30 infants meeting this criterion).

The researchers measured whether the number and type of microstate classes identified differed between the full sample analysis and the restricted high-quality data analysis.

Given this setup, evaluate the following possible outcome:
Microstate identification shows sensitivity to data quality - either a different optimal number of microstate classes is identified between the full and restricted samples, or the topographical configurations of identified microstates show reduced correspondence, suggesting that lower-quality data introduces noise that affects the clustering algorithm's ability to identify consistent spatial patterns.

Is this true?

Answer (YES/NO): NO